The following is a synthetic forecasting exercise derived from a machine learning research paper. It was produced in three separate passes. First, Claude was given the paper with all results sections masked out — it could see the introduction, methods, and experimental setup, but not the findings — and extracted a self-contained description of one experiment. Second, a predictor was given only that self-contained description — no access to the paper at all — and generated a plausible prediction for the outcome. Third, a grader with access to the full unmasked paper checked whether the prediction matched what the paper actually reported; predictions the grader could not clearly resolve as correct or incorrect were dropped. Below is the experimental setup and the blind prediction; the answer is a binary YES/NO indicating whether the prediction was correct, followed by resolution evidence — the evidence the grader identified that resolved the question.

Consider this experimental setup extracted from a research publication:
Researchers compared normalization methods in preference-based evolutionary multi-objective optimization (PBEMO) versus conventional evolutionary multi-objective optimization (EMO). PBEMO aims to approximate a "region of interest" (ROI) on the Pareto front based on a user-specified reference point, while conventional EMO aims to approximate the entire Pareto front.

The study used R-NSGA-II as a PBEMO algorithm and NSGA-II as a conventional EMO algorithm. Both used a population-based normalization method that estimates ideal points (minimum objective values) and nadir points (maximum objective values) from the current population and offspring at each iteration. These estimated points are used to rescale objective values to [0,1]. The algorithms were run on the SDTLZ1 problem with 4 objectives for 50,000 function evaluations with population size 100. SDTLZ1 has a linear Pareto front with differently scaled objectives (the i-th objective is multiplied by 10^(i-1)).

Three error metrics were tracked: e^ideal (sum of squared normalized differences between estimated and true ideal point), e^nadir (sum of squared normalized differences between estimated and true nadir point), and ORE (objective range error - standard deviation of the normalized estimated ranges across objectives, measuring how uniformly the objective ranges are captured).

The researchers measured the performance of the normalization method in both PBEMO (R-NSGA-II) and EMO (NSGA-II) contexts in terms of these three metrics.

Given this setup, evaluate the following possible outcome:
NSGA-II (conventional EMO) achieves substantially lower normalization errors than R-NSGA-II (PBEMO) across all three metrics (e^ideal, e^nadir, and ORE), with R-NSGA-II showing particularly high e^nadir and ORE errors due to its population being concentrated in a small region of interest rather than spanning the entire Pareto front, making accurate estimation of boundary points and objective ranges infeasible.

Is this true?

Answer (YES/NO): YES